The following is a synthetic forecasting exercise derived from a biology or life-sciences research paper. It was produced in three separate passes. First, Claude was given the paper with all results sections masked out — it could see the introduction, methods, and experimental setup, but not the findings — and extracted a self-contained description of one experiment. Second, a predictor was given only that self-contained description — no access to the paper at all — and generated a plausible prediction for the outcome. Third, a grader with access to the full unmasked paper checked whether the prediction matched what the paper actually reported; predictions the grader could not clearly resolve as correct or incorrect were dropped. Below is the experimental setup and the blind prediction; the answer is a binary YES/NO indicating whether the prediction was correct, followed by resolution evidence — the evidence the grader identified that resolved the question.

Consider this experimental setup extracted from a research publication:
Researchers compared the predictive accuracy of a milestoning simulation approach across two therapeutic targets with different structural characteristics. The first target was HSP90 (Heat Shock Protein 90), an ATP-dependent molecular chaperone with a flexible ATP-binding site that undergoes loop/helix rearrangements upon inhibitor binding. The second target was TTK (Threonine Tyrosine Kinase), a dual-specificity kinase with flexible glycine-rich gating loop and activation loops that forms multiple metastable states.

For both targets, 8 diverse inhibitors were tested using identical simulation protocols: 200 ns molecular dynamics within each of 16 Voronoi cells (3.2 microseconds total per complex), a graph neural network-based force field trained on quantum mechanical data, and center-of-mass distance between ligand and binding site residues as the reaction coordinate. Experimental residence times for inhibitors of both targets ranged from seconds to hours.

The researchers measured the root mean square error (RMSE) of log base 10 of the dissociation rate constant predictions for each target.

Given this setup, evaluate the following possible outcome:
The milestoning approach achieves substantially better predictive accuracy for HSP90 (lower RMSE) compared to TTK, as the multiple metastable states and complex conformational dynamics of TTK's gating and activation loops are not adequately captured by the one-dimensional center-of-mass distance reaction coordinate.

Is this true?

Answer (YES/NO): NO